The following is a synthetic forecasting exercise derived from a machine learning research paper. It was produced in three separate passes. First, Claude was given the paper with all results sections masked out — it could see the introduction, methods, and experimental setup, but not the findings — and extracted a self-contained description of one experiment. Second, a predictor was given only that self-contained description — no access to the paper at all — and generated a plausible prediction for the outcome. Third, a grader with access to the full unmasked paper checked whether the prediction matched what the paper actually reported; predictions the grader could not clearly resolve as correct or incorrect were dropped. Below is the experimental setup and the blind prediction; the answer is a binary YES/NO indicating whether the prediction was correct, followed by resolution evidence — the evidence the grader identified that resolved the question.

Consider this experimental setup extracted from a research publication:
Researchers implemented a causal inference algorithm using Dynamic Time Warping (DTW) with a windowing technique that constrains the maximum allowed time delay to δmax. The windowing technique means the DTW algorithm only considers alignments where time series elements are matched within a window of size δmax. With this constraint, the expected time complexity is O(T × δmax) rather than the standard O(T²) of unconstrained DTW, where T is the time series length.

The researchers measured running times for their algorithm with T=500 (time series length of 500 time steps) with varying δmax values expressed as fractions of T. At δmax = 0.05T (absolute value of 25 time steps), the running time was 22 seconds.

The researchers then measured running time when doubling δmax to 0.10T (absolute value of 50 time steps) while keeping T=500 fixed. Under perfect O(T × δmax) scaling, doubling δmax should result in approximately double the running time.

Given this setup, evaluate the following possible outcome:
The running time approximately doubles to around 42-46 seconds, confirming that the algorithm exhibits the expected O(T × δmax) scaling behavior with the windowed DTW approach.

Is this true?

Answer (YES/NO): NO